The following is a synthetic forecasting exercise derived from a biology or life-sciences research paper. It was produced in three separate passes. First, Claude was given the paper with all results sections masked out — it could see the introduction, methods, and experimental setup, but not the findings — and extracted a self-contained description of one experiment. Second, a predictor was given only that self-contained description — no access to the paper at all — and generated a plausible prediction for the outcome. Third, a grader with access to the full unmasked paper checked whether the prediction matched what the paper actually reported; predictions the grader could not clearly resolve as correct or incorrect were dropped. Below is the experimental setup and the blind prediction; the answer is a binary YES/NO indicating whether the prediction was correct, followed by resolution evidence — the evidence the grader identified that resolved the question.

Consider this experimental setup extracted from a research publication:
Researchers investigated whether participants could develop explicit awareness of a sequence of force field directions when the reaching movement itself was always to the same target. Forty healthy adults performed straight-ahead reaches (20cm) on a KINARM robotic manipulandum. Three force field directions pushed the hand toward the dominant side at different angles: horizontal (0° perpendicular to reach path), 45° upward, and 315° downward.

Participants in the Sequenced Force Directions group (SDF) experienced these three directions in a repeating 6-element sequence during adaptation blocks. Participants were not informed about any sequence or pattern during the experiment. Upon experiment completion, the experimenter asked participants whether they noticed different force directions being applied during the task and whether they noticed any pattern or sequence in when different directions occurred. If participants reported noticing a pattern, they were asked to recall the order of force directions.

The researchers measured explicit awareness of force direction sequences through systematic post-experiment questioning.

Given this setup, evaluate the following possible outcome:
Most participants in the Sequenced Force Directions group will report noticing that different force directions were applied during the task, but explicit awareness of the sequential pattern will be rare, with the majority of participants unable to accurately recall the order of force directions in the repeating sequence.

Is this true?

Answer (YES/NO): YES